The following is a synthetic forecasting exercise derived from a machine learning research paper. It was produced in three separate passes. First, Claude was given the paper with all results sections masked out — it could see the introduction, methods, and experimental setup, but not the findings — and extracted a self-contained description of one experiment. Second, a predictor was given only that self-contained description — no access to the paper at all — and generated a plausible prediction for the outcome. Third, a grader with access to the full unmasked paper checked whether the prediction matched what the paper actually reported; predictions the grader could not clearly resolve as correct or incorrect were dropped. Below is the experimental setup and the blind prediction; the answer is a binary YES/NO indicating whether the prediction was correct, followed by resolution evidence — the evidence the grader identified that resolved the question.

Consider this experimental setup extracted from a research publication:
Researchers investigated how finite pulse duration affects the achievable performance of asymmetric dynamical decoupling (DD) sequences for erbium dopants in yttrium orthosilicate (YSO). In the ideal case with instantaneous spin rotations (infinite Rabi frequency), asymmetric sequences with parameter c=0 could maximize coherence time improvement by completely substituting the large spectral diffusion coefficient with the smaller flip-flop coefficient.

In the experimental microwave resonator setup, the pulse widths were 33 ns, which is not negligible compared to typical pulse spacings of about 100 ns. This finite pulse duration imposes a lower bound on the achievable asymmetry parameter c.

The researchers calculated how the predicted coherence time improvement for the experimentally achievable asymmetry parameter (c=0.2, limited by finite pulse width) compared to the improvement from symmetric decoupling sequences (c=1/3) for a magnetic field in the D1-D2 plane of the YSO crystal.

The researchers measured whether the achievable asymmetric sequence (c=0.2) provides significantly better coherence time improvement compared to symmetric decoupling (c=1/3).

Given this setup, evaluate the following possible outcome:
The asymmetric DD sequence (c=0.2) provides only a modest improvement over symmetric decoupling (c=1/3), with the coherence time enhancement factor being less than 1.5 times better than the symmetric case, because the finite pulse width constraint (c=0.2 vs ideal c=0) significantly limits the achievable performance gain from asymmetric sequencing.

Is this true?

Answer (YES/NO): NO